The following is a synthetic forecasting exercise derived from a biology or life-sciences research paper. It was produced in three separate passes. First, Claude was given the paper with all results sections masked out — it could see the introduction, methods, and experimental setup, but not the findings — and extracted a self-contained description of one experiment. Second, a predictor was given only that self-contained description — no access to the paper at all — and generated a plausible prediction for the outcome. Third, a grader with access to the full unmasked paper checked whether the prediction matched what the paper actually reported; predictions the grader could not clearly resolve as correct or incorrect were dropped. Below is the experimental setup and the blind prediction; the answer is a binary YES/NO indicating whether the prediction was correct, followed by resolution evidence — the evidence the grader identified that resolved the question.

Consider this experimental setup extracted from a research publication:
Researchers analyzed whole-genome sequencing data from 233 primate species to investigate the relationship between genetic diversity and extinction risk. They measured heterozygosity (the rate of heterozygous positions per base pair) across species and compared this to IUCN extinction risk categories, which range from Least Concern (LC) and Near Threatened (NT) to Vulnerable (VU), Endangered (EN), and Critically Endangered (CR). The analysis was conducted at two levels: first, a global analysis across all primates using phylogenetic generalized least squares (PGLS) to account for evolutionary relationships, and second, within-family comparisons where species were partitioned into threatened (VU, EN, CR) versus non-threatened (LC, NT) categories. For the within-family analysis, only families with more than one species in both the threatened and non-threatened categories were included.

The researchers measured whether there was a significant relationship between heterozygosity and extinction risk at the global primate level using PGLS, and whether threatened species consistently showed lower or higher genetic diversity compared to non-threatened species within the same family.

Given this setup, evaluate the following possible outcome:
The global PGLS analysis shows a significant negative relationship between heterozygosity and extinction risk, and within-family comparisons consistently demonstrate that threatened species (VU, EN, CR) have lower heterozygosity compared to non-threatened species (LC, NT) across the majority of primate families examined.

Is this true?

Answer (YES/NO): NO